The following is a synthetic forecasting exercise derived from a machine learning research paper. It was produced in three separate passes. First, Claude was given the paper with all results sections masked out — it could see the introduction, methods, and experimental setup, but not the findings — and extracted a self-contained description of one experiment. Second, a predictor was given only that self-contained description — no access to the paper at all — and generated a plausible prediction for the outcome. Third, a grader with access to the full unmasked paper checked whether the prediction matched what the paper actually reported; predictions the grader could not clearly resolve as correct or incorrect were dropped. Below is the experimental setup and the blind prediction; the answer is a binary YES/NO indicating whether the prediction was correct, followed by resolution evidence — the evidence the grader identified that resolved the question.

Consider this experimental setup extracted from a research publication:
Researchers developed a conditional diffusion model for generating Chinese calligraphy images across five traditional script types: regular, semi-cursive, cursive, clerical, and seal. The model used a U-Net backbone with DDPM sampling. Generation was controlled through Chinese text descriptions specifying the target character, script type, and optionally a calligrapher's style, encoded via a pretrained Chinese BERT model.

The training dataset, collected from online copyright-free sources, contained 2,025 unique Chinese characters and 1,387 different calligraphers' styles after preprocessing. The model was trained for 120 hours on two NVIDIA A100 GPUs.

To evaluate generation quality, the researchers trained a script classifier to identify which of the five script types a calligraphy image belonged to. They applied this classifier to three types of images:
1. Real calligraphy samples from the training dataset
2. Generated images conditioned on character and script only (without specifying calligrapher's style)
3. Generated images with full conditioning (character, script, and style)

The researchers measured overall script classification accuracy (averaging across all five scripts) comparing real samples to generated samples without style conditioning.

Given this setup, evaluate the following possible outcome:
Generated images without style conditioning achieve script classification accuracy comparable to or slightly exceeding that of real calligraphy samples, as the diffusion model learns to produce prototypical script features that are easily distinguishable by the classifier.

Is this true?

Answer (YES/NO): YES